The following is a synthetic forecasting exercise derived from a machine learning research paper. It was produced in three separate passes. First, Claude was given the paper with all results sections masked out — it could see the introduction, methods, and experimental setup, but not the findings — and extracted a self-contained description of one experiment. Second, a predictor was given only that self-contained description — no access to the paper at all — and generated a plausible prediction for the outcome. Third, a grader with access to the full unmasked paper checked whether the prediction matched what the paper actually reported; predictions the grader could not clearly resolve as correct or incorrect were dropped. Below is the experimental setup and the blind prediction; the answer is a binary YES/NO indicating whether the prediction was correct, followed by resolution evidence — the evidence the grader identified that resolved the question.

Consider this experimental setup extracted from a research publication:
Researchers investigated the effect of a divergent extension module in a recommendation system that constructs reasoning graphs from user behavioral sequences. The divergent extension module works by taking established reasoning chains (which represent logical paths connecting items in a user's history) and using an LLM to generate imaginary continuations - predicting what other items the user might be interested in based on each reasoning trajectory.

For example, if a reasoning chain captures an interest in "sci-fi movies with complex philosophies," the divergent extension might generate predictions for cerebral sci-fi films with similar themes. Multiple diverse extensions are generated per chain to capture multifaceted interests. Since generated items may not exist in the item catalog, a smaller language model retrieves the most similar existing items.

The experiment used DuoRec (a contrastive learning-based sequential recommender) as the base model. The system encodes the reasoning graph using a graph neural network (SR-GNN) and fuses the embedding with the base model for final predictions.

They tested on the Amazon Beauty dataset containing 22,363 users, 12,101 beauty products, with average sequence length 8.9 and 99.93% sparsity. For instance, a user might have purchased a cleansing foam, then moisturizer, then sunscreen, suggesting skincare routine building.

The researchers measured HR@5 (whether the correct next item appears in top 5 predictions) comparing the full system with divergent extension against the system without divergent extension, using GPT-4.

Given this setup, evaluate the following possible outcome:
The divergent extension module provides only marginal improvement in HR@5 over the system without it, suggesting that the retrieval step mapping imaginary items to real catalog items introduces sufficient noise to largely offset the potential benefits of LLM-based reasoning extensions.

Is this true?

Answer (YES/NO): NO